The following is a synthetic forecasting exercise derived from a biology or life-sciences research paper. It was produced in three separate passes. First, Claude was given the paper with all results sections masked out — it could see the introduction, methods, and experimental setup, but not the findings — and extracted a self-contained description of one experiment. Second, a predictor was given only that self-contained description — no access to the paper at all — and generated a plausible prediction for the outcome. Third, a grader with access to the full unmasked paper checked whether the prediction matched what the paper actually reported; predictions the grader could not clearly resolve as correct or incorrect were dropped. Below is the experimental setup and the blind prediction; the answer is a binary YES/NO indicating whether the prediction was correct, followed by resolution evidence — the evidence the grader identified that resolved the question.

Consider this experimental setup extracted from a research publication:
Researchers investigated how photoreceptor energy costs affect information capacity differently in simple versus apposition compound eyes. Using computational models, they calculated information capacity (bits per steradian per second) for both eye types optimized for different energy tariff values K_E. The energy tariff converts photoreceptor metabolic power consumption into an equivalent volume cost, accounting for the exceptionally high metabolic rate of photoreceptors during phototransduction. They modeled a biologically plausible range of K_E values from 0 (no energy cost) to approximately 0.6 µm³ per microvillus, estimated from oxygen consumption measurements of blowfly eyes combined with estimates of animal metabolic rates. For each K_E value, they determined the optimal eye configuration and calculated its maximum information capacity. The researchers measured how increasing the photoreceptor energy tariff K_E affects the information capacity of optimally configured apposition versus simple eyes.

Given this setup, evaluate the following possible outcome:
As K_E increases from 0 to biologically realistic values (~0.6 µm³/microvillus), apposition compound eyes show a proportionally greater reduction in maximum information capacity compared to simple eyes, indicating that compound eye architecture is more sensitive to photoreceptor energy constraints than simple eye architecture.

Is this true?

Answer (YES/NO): NO